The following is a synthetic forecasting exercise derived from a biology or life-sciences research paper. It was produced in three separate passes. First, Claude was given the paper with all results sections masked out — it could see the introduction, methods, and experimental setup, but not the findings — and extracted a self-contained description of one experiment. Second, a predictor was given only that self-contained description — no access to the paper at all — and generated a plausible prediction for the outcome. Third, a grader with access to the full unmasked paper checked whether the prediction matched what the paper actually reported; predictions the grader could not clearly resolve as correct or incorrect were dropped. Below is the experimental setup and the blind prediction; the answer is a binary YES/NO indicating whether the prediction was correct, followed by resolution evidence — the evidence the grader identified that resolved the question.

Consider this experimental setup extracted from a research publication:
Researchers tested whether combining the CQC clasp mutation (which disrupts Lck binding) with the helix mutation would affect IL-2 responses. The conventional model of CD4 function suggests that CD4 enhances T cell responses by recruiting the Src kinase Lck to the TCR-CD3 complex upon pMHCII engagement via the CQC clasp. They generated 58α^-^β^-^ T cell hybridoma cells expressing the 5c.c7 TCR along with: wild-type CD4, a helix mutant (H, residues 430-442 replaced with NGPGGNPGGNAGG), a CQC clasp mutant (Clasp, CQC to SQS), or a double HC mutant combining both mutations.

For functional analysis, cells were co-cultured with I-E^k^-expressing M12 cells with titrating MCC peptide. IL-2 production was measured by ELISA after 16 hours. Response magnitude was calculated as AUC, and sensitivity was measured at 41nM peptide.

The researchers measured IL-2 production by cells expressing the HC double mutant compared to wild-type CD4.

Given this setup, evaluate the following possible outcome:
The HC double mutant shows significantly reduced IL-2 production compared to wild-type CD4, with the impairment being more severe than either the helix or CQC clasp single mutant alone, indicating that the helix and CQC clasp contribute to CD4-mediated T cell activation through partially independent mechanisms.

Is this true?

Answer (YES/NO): NO